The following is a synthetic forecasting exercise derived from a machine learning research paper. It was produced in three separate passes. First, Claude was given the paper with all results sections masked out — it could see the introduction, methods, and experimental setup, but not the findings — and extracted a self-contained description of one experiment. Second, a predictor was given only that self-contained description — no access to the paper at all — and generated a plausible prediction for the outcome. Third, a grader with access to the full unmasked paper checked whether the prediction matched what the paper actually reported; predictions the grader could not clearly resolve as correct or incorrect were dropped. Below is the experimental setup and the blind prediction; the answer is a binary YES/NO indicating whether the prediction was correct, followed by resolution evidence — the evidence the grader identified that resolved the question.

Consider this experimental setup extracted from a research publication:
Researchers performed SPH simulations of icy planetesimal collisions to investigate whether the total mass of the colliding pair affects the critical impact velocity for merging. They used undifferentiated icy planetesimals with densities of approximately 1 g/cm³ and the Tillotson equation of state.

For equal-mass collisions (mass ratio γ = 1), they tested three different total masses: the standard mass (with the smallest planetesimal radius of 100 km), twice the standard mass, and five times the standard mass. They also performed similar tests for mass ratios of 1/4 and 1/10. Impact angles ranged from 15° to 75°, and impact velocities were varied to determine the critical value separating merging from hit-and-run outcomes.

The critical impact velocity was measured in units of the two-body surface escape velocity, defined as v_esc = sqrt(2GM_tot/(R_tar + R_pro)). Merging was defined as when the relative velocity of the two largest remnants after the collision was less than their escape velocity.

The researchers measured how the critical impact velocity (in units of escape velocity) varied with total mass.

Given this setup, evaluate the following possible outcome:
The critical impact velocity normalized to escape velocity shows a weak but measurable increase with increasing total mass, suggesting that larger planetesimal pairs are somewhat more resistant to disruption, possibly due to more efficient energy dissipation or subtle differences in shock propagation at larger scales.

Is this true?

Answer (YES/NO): NO